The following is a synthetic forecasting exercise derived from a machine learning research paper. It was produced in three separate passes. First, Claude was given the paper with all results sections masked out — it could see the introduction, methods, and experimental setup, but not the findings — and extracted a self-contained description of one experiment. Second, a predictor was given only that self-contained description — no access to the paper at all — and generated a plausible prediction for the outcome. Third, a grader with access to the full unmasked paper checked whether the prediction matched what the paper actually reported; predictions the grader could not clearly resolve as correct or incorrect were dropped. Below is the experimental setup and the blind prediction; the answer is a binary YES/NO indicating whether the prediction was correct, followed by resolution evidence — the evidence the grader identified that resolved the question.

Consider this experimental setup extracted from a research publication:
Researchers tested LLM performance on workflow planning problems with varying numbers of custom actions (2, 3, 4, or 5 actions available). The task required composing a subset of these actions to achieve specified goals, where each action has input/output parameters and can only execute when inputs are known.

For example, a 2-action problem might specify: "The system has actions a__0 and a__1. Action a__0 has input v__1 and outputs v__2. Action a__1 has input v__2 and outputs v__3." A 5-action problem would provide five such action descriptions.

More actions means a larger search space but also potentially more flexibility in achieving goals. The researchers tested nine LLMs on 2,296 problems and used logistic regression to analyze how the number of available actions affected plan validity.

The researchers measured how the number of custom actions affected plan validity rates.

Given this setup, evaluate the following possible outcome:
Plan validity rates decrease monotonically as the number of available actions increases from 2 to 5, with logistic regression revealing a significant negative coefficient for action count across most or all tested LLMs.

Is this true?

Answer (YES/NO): NO